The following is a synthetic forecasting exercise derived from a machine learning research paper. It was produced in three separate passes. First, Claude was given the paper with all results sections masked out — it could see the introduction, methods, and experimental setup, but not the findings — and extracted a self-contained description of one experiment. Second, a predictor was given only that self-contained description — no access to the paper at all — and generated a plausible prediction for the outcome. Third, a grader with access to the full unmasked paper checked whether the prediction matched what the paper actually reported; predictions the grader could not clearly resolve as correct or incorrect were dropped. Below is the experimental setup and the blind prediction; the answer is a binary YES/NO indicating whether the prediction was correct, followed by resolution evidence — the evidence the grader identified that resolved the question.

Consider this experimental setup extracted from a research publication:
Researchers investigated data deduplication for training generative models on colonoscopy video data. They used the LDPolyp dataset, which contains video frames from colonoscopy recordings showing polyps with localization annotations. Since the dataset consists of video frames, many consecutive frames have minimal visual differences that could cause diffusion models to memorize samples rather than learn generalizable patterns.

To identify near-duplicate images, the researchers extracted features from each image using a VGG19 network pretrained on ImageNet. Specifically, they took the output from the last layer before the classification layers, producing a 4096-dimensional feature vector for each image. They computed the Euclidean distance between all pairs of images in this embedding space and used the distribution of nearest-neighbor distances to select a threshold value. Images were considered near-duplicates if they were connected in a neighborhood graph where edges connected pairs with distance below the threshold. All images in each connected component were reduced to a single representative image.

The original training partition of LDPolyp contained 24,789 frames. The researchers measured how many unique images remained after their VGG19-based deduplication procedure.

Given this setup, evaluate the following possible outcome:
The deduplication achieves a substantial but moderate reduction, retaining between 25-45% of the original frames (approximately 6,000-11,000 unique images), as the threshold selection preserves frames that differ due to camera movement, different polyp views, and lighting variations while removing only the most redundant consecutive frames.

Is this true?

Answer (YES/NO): NO